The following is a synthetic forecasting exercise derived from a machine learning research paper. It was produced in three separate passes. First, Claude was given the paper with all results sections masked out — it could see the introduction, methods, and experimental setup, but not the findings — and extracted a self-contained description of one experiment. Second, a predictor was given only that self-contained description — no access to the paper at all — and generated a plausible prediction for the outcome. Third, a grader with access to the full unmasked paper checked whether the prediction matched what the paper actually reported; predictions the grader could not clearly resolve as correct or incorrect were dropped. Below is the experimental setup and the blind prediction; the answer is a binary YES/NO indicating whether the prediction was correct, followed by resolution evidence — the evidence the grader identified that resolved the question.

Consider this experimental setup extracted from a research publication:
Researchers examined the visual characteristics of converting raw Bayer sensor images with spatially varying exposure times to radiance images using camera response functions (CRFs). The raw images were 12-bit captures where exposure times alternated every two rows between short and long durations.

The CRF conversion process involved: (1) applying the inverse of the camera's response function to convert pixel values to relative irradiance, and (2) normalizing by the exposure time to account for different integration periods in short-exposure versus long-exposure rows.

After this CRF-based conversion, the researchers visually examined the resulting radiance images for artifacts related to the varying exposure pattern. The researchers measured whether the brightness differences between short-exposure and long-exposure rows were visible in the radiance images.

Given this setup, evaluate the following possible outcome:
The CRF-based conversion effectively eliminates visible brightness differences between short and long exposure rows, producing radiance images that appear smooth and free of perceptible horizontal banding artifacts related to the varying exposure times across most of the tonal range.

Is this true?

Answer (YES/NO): NO